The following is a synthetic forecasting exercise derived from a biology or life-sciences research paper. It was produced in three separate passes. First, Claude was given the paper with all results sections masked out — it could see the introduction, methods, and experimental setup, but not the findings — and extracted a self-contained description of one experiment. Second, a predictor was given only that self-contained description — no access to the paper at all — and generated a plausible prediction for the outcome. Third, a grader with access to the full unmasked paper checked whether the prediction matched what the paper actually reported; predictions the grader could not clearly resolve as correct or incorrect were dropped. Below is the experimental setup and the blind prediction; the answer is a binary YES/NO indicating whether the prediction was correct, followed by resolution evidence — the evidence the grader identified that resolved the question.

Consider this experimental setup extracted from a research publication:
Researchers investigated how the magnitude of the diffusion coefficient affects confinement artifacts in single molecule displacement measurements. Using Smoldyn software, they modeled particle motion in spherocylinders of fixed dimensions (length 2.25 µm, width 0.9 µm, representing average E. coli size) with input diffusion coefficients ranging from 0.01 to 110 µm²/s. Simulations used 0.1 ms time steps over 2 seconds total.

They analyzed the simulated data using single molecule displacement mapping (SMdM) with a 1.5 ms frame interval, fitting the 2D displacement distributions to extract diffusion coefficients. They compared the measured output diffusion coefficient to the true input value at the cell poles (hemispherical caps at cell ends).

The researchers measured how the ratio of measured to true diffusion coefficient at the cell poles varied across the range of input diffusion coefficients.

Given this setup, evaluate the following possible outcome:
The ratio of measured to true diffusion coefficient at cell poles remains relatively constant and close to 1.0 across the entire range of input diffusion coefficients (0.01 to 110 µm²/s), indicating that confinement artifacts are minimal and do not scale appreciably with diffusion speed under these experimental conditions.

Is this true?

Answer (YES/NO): NO